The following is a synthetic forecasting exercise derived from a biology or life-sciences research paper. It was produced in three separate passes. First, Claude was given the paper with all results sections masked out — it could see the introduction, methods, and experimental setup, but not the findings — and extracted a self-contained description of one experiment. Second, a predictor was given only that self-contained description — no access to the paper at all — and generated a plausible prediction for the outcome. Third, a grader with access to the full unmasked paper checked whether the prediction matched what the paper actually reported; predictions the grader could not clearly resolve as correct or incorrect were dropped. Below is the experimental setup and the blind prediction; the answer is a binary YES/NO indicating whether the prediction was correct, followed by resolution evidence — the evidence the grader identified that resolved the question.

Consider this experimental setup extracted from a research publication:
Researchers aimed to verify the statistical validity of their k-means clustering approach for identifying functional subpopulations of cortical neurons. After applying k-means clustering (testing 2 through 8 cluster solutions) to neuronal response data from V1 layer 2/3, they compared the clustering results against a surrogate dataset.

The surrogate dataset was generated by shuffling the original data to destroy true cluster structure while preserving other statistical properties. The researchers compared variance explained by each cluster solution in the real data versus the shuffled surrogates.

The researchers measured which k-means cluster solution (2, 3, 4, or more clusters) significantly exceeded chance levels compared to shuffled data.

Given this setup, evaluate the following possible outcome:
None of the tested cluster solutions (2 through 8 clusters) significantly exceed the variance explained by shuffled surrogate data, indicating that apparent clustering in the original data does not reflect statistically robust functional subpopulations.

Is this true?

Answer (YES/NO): NO